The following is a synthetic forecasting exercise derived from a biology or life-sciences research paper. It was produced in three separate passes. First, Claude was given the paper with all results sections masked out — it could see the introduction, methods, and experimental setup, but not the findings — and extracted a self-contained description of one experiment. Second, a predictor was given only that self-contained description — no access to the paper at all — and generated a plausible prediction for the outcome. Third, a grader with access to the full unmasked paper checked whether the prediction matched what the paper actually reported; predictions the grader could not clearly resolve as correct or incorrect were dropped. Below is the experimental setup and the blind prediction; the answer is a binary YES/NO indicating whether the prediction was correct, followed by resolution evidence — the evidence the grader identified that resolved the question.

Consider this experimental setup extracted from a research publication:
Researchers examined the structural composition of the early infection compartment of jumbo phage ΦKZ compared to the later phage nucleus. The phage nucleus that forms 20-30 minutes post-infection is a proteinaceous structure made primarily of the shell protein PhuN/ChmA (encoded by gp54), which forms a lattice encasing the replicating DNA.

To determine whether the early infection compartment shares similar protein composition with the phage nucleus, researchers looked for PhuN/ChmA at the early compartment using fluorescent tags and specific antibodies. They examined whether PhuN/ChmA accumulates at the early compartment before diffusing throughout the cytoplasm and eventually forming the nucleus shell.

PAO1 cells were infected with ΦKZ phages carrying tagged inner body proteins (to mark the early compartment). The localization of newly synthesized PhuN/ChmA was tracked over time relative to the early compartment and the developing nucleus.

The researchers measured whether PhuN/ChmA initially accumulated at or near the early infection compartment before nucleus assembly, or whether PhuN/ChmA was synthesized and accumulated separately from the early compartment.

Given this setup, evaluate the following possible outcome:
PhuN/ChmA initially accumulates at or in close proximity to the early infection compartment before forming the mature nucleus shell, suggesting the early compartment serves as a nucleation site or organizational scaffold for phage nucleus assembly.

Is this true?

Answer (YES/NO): NO